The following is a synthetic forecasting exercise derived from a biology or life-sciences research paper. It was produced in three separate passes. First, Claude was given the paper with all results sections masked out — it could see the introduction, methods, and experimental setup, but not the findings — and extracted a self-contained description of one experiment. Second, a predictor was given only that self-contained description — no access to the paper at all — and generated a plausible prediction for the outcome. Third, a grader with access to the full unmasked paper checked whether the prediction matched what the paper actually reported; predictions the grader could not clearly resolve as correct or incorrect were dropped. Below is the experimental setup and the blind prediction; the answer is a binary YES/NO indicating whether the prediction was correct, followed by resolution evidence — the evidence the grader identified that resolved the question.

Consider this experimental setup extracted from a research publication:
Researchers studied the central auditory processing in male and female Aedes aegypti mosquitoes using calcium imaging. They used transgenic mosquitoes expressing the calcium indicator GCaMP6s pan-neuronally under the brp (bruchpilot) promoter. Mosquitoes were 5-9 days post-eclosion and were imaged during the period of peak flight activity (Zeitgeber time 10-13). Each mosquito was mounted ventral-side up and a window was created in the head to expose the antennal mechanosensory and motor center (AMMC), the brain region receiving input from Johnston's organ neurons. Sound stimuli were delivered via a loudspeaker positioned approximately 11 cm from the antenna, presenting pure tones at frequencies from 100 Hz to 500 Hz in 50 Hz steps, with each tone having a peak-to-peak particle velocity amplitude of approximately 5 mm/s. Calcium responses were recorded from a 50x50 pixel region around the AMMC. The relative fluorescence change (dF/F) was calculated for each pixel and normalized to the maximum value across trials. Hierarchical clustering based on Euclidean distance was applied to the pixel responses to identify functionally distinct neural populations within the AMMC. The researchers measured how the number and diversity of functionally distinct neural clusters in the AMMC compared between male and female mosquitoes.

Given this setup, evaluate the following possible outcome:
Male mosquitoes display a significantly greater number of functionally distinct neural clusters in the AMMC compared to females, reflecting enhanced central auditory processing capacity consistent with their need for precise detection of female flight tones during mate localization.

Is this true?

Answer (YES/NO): YES